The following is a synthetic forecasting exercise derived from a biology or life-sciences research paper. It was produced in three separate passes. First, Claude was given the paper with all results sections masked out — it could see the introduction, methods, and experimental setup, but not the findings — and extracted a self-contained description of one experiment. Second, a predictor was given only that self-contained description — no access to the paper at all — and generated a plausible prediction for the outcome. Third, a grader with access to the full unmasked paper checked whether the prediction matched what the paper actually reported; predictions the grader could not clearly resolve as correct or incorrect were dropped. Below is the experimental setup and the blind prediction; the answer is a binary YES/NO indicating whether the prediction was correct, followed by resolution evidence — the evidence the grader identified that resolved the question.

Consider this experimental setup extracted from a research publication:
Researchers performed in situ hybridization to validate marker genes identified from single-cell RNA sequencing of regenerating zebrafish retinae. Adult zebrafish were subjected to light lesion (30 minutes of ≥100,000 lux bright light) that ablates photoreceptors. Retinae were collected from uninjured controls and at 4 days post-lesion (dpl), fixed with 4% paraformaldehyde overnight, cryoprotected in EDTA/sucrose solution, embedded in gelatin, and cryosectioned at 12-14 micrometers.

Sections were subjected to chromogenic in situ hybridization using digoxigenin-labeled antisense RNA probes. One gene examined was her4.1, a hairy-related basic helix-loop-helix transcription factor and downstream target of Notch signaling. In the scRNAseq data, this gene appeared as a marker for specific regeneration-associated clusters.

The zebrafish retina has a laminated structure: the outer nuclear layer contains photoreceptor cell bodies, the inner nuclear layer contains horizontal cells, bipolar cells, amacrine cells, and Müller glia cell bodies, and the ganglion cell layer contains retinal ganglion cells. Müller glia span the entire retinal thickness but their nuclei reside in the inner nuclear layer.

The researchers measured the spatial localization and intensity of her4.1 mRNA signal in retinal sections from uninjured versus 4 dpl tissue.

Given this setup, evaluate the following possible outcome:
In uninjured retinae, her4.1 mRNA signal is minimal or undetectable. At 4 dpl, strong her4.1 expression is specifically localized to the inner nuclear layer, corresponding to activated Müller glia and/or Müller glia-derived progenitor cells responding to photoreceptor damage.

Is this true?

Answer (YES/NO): NO